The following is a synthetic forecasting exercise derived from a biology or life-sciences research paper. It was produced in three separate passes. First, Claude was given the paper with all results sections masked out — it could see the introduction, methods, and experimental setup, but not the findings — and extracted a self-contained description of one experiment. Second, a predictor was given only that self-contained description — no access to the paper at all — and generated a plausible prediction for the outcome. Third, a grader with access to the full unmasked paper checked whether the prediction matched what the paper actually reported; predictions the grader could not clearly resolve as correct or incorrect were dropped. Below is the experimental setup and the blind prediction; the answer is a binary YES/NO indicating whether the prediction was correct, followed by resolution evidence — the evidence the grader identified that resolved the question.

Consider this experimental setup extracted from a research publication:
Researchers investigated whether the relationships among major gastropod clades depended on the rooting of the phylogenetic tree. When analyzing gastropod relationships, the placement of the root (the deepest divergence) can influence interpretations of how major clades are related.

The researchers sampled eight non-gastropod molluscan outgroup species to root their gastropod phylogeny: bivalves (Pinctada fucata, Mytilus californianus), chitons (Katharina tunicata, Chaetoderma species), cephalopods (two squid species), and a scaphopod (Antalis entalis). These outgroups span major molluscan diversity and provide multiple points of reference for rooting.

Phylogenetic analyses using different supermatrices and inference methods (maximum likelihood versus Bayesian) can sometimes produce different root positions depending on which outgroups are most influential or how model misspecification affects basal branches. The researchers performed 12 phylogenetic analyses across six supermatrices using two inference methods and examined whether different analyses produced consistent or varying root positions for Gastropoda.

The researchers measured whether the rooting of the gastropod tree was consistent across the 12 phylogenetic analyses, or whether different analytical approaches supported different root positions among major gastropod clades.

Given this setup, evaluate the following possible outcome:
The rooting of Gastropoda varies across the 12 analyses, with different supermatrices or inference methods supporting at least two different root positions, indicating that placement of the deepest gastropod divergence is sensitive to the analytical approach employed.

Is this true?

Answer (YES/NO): YES